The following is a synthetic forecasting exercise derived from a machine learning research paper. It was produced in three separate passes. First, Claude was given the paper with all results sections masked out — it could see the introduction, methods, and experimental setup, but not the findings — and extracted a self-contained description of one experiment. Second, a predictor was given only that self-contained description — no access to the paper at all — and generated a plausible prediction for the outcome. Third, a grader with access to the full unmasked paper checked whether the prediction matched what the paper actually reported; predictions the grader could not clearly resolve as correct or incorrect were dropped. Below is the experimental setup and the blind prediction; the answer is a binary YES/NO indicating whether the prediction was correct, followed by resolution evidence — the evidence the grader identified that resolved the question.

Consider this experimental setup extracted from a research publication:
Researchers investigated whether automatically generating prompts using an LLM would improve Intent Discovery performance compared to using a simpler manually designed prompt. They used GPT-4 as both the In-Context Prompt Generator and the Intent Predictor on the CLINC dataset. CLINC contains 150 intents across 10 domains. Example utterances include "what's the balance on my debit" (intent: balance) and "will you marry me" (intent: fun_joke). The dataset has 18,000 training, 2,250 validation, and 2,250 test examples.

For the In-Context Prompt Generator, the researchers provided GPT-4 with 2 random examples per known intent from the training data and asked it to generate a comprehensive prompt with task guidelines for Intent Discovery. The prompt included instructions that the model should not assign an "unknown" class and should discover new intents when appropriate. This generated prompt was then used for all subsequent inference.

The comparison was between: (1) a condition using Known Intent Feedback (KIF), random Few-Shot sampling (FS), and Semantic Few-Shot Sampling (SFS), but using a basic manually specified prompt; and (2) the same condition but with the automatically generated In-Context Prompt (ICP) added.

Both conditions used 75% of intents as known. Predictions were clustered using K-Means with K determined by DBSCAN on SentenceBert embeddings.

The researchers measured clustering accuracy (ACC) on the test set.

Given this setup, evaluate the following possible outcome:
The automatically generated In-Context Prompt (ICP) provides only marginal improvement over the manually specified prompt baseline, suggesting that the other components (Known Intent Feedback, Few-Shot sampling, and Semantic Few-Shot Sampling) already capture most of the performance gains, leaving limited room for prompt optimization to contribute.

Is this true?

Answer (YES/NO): NO